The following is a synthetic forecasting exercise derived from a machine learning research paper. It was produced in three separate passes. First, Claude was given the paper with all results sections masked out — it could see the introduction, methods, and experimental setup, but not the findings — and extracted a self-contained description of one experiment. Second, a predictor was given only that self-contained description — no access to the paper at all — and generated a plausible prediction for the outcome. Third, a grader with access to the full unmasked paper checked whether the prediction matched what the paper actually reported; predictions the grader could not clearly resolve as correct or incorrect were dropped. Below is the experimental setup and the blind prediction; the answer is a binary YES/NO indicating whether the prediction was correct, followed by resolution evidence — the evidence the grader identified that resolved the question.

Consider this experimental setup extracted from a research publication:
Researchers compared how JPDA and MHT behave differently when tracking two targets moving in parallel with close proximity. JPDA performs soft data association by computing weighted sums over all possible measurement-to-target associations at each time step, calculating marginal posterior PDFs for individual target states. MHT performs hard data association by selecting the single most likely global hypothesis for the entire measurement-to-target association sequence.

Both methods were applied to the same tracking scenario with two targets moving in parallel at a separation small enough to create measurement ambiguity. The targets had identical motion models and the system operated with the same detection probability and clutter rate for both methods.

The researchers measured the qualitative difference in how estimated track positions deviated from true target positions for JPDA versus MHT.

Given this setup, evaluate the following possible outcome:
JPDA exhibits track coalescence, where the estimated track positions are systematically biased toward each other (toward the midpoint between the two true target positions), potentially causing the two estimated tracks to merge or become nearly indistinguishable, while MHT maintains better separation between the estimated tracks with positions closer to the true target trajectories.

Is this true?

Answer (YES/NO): NO